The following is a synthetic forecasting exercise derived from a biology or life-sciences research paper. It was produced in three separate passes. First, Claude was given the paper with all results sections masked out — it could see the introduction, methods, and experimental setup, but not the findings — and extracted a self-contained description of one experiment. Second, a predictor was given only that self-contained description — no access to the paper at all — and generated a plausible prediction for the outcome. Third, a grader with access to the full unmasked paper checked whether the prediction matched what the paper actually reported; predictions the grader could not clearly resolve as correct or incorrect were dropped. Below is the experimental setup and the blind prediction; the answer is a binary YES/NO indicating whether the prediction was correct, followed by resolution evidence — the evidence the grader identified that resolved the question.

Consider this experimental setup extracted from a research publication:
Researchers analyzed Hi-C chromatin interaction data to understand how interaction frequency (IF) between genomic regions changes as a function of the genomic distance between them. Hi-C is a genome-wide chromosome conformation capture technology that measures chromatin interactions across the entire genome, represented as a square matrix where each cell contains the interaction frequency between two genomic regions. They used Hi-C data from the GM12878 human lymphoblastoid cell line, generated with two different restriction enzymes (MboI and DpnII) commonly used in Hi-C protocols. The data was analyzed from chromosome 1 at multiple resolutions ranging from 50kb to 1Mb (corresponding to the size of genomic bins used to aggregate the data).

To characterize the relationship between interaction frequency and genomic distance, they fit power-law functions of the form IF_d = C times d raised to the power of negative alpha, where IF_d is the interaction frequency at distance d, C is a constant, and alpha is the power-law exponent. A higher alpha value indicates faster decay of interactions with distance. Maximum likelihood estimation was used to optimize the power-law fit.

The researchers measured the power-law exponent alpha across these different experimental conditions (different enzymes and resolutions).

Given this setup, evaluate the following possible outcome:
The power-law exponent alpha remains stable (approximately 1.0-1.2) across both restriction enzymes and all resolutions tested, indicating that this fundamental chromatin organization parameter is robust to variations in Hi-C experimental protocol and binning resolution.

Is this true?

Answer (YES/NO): NO